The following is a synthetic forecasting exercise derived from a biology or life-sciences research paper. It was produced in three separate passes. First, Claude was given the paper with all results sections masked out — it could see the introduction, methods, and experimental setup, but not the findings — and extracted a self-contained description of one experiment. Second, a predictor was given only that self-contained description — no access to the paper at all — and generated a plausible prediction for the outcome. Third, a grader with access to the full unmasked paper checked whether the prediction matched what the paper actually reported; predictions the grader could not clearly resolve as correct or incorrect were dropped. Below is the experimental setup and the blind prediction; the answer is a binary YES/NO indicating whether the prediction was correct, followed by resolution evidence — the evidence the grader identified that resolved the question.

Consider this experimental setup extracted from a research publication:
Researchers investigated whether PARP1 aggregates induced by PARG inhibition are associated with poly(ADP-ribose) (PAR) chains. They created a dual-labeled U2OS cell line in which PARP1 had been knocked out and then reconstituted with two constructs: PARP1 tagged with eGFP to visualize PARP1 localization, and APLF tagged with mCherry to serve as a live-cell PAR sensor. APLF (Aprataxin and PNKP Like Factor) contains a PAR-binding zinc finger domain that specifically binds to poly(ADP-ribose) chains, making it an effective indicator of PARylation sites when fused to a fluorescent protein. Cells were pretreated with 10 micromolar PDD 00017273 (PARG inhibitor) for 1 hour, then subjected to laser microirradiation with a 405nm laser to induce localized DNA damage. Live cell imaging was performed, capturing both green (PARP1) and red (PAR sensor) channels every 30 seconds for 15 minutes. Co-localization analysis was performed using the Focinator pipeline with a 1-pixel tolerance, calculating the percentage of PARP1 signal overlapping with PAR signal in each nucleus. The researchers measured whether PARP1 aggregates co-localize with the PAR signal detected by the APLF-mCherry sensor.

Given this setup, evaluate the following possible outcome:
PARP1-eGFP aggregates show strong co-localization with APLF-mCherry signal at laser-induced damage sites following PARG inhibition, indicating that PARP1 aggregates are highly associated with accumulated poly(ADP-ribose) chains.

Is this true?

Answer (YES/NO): NO